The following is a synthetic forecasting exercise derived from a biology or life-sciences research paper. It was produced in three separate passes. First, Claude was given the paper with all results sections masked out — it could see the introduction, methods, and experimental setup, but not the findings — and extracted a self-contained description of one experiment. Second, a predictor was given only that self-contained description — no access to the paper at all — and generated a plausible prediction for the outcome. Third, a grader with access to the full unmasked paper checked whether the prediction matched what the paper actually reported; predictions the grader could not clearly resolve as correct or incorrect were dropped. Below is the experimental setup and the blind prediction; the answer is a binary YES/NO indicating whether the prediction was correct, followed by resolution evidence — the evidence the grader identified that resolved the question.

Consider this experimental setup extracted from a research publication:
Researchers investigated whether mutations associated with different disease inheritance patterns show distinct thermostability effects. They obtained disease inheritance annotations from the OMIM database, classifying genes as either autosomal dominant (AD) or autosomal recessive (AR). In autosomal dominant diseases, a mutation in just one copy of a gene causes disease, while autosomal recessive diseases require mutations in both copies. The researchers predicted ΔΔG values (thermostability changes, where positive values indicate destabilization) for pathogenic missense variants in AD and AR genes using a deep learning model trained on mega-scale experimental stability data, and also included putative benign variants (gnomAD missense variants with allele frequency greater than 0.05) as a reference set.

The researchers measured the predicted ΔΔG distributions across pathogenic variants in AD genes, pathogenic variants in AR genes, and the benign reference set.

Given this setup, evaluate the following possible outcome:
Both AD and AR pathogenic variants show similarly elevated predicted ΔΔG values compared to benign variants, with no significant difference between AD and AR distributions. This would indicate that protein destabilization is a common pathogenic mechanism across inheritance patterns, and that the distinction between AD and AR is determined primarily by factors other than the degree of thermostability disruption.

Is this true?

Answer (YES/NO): NO